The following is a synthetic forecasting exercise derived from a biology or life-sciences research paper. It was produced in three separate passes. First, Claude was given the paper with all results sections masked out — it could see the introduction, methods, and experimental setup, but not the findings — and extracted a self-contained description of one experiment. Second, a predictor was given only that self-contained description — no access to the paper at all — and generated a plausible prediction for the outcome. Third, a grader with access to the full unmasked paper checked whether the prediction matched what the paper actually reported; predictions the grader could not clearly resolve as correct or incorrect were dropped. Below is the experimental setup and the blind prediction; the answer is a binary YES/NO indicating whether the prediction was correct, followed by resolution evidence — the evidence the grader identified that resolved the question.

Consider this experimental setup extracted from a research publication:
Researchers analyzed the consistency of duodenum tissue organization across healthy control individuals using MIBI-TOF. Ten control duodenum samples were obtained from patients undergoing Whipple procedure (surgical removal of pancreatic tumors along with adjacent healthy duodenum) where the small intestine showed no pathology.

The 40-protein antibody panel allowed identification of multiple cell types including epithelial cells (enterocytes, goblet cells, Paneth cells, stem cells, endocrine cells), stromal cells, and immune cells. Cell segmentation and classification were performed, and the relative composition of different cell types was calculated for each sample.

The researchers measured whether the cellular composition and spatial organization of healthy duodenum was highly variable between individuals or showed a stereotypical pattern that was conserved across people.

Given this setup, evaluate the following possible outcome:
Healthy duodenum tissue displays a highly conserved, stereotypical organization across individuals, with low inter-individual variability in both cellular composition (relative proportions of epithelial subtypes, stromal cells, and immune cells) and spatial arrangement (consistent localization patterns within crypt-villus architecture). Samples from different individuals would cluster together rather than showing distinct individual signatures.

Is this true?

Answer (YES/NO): YES